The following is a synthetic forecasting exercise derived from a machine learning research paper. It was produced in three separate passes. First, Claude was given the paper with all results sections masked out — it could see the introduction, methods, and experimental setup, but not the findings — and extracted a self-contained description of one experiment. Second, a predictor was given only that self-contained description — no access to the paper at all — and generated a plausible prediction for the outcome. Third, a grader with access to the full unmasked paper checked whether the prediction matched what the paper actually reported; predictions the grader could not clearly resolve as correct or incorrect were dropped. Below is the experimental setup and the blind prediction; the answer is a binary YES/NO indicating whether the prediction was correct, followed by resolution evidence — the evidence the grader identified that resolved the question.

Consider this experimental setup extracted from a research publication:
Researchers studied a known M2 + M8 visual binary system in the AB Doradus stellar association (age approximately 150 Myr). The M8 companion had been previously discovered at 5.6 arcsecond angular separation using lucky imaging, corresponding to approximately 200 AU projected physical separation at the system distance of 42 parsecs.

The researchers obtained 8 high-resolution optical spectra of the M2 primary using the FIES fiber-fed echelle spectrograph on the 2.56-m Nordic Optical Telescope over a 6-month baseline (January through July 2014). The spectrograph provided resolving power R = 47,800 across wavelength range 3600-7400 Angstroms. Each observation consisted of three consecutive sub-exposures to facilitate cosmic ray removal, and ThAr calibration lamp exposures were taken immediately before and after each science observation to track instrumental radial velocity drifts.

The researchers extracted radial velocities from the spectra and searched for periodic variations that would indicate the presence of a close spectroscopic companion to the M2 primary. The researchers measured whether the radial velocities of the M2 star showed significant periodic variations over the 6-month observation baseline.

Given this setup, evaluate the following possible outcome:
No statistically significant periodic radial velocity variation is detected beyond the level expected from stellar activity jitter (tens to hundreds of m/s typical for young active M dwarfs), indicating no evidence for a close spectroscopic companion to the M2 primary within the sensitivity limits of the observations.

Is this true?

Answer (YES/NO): NO